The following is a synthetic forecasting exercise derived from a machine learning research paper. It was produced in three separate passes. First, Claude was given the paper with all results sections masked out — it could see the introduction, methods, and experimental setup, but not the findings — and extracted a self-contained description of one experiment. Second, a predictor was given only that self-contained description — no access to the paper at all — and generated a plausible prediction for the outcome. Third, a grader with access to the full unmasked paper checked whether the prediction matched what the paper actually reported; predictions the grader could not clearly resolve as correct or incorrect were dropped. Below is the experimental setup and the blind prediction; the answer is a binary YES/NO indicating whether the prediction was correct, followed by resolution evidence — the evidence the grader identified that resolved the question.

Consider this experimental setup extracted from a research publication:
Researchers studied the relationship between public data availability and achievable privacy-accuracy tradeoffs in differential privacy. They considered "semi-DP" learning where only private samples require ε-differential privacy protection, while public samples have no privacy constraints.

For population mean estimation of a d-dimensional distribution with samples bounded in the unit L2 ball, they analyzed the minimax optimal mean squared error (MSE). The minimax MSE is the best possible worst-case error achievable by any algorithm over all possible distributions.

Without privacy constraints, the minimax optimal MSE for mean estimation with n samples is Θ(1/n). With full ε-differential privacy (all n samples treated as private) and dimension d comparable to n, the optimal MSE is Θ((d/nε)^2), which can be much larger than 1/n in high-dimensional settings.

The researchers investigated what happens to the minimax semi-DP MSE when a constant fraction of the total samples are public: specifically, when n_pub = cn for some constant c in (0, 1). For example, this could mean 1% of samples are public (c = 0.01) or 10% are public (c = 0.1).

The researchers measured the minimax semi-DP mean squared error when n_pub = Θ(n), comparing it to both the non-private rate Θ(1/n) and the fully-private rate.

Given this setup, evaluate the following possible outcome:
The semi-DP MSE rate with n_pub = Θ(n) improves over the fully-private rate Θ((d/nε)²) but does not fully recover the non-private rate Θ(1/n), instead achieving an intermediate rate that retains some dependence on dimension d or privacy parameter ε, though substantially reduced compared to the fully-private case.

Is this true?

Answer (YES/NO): NO